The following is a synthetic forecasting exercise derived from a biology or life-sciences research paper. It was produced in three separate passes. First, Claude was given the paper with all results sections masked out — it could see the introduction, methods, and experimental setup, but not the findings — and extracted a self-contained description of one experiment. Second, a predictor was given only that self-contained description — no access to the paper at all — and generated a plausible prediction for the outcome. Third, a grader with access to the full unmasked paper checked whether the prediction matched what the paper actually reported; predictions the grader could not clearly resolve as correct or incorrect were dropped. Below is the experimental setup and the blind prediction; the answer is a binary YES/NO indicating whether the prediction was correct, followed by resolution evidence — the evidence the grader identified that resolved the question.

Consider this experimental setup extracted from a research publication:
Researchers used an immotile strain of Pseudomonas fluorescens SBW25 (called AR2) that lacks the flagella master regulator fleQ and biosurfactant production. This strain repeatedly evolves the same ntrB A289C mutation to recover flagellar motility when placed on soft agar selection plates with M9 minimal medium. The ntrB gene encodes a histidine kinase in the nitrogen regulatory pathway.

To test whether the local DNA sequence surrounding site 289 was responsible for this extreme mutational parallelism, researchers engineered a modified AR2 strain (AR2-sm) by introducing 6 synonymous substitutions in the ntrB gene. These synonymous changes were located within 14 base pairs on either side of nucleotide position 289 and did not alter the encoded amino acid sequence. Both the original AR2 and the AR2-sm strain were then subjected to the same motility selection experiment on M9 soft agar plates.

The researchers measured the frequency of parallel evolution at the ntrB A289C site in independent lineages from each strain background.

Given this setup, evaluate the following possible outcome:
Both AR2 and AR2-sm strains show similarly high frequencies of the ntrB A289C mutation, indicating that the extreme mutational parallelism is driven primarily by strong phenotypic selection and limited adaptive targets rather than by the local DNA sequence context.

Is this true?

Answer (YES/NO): NO